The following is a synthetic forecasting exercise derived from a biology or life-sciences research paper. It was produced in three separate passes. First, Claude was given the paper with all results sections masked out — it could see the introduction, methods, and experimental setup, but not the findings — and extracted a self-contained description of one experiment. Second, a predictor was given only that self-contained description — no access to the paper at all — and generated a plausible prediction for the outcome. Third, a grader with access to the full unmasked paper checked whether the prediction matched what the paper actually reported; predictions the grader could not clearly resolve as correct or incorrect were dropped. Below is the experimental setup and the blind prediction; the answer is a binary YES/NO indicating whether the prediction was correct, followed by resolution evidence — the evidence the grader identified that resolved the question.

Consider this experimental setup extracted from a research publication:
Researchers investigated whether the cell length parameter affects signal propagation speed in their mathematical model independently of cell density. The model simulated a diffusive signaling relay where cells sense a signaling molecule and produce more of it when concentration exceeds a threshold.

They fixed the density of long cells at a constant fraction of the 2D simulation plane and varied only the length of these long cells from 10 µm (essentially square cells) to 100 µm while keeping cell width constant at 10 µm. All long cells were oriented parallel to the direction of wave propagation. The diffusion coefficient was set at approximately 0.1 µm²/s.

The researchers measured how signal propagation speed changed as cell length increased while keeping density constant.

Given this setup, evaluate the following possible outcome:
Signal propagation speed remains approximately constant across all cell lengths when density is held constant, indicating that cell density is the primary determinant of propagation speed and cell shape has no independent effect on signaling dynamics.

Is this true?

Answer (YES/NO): NO